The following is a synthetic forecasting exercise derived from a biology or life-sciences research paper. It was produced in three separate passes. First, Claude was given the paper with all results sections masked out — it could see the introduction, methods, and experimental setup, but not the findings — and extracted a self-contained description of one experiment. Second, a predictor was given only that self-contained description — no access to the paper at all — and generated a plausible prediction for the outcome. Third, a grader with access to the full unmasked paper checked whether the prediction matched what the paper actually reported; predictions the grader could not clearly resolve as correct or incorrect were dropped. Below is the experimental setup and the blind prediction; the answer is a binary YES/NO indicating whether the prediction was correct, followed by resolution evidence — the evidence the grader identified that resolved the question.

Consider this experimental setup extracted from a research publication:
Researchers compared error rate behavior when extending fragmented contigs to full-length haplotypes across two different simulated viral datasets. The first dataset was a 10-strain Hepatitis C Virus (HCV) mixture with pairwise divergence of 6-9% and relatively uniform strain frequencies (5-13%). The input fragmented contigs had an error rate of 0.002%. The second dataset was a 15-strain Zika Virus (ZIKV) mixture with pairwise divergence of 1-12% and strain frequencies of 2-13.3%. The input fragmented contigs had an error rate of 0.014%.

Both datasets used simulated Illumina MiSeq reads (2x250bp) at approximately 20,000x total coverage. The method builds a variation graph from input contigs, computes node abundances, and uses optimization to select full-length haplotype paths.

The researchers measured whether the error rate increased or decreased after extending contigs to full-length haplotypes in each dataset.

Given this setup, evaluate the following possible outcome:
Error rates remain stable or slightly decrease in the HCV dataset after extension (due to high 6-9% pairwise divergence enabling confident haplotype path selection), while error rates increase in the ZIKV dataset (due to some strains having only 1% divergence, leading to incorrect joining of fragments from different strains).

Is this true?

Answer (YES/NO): YES